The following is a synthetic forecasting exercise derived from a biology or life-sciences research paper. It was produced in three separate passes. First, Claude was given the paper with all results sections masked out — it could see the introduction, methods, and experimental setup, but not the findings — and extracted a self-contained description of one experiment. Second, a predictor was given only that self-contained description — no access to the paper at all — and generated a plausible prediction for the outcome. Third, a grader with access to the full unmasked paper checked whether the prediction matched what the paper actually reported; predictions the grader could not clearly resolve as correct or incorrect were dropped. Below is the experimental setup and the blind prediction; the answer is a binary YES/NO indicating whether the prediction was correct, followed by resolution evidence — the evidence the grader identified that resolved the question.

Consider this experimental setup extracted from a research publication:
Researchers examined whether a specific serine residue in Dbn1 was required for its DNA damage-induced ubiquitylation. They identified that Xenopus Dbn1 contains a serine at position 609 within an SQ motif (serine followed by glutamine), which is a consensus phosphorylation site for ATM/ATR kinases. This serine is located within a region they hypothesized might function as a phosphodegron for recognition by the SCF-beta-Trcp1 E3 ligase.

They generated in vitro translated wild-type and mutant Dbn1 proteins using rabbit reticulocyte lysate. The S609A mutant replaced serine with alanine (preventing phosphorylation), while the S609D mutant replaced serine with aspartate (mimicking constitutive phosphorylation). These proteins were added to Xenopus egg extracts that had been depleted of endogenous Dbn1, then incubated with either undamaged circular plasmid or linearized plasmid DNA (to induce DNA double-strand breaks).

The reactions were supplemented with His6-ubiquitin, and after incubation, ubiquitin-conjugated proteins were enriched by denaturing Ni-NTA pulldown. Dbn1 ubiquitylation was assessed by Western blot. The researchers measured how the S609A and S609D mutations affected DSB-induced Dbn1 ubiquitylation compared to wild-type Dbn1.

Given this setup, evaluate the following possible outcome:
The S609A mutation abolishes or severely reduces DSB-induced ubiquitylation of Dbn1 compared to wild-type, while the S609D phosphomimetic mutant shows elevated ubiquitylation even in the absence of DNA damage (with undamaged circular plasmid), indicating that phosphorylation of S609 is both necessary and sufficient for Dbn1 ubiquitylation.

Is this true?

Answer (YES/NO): YES